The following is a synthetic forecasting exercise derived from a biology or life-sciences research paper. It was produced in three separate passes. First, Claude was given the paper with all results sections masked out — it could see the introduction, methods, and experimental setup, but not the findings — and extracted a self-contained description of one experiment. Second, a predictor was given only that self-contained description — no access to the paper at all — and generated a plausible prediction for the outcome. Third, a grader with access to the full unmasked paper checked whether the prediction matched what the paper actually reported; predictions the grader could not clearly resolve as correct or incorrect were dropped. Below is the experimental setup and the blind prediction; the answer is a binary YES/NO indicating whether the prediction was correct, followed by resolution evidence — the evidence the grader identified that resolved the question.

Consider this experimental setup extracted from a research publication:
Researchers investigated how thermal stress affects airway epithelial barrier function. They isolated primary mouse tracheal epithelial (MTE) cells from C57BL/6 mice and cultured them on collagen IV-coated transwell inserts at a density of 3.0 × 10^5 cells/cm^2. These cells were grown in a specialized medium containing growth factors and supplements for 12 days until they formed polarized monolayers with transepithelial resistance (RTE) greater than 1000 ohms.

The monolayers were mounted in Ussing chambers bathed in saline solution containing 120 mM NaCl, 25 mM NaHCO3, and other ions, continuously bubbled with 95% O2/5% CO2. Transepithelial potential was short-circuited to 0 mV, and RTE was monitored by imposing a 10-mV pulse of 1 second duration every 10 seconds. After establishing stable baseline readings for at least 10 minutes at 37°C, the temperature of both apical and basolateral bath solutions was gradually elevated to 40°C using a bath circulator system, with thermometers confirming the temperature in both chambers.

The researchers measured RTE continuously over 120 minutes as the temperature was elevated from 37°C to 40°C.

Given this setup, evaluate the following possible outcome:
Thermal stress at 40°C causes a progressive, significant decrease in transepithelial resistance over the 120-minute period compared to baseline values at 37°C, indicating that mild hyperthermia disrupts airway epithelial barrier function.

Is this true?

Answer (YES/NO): YES